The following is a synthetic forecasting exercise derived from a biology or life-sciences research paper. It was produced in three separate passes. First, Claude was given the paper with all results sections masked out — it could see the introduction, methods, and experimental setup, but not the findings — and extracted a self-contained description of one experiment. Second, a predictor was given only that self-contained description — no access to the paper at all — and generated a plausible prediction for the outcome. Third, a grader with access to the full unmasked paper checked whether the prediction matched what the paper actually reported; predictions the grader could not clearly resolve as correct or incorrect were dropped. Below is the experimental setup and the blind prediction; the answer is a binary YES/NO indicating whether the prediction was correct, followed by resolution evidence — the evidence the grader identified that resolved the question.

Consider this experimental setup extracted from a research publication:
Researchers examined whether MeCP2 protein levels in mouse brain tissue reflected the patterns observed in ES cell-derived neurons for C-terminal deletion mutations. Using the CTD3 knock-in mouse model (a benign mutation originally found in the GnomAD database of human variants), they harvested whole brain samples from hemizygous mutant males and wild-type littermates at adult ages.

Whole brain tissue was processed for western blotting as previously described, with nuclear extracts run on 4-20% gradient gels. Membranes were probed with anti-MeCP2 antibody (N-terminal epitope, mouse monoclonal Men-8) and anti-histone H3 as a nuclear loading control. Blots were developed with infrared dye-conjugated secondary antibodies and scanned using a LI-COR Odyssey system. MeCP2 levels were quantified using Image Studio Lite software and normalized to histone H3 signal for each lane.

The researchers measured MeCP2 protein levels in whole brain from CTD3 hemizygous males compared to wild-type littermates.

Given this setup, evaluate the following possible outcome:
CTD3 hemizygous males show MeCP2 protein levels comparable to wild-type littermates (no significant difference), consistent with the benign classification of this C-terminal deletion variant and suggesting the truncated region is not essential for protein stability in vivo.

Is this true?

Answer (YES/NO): YES